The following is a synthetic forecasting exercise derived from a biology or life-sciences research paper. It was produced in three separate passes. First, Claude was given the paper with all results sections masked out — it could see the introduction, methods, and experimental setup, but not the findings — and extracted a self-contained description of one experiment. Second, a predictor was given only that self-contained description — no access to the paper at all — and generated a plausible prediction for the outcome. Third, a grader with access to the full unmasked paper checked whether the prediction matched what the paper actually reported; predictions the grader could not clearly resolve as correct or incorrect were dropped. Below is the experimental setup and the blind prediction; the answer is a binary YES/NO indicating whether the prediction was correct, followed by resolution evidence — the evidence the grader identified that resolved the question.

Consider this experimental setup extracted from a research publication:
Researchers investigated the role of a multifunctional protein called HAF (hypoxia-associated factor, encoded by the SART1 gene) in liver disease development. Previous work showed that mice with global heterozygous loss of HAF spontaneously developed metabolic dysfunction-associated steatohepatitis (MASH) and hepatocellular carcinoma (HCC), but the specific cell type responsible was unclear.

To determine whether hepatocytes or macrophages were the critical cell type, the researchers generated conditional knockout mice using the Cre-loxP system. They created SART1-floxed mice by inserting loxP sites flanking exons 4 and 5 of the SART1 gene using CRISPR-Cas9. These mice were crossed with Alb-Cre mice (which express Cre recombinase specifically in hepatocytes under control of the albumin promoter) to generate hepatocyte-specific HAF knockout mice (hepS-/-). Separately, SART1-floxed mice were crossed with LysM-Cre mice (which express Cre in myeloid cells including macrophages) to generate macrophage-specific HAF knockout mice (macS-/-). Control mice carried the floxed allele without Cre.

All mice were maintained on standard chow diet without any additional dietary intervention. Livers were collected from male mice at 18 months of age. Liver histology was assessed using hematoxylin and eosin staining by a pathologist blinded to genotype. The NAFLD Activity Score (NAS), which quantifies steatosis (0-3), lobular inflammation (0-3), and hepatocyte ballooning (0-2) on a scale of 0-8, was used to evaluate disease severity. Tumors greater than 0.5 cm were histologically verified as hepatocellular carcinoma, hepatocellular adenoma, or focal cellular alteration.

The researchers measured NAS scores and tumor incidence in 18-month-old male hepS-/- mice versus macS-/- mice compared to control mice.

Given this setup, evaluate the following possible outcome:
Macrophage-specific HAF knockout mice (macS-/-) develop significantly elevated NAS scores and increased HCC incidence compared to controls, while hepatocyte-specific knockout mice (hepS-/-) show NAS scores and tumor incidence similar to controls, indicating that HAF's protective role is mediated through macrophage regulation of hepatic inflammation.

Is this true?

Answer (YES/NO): NO